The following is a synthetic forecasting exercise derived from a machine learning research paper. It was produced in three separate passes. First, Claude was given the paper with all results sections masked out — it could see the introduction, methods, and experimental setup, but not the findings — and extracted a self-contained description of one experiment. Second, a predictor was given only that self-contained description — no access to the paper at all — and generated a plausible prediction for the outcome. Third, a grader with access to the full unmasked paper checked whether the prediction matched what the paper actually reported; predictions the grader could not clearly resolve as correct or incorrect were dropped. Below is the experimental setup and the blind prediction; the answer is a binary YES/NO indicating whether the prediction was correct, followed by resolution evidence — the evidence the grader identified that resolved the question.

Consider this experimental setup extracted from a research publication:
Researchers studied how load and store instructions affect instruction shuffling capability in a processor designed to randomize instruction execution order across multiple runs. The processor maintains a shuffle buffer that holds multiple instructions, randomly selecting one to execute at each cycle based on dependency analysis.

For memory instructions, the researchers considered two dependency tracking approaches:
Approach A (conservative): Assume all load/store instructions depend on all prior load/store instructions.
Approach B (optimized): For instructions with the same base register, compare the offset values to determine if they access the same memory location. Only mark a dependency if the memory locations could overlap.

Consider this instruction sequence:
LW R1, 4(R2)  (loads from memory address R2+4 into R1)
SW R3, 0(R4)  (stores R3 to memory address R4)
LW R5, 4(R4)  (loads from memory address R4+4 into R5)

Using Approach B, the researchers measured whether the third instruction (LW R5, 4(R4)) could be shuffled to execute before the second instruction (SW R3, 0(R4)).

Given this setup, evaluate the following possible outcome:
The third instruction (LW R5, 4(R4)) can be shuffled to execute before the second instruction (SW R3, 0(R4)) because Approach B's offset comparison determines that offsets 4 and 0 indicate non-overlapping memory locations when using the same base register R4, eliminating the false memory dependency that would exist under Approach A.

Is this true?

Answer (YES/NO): YES